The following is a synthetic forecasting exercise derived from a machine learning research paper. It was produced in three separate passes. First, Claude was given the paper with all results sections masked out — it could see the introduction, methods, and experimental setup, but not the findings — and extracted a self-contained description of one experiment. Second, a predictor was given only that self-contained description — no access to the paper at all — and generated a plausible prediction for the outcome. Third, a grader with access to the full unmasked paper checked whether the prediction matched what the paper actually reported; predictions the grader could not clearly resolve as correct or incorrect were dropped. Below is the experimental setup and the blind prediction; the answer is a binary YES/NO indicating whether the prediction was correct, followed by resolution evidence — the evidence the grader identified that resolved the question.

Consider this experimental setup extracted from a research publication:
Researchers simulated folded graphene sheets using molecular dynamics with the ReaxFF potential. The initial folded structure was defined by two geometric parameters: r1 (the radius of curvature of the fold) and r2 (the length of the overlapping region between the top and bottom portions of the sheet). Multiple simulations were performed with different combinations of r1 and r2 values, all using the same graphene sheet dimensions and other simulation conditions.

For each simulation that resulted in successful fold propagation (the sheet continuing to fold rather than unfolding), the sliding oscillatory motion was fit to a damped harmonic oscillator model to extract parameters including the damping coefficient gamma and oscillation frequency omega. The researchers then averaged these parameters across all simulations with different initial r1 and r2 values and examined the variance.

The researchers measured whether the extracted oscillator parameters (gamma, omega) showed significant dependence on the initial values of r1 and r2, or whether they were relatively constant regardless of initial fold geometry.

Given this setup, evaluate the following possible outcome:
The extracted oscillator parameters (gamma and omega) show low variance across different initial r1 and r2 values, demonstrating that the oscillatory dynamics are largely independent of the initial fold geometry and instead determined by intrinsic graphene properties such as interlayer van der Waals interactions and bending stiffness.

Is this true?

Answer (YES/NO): YES